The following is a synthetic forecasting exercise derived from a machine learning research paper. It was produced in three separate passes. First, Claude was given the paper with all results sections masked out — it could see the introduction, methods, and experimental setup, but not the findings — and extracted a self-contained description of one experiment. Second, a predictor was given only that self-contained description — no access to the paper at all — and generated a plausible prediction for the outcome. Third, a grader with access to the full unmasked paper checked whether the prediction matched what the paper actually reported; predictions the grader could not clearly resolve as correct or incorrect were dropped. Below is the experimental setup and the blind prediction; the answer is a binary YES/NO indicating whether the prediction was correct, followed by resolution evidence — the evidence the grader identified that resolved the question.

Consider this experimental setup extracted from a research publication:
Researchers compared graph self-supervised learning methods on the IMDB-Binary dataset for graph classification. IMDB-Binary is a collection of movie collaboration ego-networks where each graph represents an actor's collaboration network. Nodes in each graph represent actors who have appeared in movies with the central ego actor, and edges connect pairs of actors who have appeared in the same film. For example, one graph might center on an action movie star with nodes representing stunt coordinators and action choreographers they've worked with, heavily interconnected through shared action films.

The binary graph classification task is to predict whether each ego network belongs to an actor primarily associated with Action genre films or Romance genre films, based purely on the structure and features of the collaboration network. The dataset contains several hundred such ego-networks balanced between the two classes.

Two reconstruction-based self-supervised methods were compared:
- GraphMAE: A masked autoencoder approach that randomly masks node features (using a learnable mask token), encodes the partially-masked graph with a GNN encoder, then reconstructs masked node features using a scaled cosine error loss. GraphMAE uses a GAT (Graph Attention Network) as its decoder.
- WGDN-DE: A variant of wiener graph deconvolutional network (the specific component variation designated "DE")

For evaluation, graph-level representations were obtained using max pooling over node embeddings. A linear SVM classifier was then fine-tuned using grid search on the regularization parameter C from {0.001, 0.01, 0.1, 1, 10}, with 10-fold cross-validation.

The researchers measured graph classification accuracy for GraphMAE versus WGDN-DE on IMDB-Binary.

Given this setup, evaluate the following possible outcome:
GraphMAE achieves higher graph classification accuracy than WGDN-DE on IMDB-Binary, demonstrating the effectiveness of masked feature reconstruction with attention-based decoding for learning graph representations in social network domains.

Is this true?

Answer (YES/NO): YES